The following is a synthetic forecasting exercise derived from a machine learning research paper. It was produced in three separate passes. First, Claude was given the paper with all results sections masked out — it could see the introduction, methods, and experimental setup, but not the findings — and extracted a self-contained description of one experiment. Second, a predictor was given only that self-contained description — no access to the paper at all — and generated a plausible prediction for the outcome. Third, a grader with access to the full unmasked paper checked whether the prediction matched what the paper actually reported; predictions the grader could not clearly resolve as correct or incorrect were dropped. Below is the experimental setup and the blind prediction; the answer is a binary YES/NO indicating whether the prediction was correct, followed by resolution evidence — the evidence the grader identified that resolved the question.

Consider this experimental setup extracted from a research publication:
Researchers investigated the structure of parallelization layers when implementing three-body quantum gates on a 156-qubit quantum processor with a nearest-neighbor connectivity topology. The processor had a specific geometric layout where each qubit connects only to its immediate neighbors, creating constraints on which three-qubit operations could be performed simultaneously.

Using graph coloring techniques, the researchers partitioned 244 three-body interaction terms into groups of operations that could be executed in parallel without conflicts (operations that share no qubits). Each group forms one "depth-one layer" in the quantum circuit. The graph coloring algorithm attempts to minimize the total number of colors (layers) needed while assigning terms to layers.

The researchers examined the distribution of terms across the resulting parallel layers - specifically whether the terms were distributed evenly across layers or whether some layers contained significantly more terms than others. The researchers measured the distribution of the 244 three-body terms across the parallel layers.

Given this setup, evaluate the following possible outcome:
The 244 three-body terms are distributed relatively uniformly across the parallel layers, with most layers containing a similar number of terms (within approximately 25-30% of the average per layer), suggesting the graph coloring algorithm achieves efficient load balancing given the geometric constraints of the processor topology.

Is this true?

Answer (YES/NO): YES